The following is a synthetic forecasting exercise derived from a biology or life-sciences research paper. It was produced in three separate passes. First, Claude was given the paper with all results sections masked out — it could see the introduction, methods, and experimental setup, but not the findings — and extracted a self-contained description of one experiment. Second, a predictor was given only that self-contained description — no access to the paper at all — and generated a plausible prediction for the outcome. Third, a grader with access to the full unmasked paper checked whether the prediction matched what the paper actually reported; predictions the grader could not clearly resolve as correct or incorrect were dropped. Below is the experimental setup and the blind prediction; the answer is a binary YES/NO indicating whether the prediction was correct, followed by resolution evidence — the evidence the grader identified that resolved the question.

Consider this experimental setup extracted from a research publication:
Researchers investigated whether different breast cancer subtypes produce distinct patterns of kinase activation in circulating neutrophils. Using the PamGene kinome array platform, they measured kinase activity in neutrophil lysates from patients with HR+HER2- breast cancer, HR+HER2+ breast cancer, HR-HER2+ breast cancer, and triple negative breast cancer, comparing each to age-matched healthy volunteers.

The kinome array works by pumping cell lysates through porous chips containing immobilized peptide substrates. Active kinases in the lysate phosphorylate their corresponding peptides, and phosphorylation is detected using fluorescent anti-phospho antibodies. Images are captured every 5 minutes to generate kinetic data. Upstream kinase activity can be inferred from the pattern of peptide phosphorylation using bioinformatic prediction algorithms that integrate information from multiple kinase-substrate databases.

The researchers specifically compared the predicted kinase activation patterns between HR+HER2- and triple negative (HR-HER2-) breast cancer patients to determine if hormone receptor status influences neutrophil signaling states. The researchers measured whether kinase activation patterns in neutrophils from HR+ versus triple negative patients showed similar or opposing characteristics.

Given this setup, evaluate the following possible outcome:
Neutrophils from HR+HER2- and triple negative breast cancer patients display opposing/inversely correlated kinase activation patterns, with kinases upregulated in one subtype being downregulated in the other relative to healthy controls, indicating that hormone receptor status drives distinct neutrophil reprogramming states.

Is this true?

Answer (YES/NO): NO